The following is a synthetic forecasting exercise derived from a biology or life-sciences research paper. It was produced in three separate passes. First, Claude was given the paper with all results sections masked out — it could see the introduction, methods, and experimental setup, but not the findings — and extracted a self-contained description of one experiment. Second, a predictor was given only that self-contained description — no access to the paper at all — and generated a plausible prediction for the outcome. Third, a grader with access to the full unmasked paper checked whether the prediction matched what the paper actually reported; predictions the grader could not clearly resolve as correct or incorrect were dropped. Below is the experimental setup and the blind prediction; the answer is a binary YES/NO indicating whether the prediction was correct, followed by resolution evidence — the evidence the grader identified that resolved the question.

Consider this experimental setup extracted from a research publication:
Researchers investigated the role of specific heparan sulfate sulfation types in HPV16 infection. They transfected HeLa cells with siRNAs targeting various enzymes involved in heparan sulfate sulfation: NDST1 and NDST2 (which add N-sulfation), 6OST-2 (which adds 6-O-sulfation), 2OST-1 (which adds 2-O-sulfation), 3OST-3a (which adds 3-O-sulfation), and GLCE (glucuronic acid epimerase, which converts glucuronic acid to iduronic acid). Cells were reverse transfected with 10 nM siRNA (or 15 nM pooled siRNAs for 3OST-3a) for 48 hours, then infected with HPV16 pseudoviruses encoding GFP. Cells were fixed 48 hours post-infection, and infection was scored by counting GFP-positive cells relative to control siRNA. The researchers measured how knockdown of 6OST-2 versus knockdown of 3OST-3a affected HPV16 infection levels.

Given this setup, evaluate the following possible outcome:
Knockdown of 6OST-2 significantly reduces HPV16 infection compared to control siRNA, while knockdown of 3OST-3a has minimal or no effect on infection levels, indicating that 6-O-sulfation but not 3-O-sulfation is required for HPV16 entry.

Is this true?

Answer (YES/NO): YES